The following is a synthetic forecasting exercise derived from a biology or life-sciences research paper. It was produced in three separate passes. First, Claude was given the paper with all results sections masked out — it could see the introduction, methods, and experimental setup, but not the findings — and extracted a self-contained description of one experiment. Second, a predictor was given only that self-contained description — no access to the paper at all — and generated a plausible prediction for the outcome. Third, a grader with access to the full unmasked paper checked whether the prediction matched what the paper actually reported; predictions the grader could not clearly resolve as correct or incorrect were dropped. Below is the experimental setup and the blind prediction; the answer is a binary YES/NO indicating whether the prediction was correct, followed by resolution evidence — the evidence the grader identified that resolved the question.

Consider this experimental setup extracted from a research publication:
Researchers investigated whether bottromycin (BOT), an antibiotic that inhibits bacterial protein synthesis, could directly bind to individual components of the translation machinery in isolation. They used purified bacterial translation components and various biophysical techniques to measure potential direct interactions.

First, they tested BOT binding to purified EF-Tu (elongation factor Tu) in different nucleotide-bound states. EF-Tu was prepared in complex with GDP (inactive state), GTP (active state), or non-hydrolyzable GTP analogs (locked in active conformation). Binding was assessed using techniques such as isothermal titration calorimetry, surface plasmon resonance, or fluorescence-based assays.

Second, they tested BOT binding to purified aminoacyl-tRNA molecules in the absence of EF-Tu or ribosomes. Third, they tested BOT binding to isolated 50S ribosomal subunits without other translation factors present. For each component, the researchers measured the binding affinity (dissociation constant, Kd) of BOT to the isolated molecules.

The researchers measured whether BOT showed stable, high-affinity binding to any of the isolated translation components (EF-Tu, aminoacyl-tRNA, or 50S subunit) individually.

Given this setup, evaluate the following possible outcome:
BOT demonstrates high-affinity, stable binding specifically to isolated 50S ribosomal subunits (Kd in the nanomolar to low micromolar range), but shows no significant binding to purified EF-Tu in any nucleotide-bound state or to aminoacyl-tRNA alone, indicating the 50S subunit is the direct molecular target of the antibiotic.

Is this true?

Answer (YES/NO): NO